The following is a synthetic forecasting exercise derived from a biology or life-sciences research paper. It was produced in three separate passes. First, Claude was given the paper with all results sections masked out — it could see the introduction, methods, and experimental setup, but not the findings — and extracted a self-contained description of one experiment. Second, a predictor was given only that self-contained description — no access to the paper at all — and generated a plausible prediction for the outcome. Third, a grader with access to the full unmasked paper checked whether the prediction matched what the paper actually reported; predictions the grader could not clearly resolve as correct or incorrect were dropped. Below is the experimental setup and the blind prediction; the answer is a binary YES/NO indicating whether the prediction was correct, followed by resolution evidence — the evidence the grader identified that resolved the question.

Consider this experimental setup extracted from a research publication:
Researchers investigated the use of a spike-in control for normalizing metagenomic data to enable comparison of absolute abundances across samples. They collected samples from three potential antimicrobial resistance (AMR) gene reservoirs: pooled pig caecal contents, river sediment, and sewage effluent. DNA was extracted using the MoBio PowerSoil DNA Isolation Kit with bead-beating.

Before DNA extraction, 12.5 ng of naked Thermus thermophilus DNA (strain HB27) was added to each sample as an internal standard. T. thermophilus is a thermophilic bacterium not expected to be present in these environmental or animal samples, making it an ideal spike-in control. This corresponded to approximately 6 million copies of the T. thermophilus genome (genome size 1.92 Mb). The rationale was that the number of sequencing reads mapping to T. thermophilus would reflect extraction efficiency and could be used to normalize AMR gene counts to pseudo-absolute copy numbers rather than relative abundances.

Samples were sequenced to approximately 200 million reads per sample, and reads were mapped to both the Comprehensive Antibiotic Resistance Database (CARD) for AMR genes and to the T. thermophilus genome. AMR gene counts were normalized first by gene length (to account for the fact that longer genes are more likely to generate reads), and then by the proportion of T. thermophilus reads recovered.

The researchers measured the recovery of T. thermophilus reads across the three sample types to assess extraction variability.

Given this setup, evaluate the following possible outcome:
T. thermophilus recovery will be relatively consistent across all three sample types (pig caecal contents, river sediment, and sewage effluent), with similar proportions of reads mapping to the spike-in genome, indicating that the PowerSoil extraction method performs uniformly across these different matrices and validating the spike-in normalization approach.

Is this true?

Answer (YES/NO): YES